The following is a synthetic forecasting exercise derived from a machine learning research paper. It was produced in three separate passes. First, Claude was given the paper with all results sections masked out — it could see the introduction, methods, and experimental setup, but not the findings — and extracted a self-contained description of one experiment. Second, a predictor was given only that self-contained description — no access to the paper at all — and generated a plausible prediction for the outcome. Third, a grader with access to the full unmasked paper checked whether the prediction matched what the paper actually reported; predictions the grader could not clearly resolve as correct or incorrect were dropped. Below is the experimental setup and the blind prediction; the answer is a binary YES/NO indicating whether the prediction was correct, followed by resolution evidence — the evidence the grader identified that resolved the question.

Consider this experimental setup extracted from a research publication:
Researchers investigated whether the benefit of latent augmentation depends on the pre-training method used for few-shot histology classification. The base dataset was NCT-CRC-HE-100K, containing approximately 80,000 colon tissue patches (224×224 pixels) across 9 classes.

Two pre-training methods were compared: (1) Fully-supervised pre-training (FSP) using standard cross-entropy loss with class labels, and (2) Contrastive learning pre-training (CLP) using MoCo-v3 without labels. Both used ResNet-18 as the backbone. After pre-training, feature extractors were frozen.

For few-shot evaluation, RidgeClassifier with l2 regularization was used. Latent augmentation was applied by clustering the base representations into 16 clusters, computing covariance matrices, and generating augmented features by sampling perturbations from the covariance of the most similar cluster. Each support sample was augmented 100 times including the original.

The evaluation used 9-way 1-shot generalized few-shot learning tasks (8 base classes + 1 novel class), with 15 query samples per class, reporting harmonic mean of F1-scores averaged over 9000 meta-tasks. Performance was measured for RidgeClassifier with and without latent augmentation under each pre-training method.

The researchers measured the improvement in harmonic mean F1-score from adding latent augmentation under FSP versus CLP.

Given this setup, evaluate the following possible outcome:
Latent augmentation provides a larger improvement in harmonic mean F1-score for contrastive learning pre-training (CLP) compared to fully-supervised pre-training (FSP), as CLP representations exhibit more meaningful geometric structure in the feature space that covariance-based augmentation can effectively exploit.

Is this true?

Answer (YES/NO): YES